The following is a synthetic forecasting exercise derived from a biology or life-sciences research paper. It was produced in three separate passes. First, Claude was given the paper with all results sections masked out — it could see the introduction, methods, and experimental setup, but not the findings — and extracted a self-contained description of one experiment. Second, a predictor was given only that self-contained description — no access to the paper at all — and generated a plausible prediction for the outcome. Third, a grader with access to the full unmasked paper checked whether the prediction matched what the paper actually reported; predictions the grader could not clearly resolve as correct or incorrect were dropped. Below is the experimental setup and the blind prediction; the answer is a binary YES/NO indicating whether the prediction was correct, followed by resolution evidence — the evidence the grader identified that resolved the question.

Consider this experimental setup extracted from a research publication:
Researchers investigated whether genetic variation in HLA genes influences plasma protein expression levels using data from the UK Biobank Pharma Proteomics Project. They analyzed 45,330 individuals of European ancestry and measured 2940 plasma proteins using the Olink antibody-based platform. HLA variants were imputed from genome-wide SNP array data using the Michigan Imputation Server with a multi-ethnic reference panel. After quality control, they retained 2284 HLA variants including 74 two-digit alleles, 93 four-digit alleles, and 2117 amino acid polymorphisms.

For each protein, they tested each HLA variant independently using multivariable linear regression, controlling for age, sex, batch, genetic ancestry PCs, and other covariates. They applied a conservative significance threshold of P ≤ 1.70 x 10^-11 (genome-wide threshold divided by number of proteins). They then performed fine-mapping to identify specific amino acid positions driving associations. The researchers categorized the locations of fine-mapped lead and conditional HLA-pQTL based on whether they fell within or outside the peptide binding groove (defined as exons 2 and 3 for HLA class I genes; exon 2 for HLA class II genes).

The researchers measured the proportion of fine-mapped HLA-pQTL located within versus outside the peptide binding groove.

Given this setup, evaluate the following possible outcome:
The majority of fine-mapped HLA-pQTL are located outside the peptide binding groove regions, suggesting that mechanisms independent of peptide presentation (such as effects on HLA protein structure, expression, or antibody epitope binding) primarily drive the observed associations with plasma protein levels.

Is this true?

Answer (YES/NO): NO